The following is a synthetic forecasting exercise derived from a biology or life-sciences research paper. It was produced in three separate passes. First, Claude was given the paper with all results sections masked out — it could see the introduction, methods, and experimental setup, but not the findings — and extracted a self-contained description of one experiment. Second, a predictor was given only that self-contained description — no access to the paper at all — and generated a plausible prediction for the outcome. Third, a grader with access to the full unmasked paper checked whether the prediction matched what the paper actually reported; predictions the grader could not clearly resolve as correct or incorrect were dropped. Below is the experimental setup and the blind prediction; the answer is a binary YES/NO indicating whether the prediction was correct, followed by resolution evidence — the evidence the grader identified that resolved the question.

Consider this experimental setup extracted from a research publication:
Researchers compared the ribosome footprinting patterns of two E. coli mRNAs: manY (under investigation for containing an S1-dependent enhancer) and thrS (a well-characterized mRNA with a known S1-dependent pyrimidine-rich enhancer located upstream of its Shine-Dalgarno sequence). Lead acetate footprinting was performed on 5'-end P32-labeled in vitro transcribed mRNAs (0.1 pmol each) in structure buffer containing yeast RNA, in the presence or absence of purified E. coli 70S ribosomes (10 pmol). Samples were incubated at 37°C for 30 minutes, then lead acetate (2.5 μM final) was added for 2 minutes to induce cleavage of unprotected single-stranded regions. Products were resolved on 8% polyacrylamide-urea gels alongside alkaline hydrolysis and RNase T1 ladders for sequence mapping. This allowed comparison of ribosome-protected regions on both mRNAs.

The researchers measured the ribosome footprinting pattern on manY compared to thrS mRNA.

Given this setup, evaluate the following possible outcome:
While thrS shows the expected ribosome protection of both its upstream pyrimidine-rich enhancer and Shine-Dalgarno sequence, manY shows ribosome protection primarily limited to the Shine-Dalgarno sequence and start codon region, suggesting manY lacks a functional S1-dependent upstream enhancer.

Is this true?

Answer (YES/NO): NO